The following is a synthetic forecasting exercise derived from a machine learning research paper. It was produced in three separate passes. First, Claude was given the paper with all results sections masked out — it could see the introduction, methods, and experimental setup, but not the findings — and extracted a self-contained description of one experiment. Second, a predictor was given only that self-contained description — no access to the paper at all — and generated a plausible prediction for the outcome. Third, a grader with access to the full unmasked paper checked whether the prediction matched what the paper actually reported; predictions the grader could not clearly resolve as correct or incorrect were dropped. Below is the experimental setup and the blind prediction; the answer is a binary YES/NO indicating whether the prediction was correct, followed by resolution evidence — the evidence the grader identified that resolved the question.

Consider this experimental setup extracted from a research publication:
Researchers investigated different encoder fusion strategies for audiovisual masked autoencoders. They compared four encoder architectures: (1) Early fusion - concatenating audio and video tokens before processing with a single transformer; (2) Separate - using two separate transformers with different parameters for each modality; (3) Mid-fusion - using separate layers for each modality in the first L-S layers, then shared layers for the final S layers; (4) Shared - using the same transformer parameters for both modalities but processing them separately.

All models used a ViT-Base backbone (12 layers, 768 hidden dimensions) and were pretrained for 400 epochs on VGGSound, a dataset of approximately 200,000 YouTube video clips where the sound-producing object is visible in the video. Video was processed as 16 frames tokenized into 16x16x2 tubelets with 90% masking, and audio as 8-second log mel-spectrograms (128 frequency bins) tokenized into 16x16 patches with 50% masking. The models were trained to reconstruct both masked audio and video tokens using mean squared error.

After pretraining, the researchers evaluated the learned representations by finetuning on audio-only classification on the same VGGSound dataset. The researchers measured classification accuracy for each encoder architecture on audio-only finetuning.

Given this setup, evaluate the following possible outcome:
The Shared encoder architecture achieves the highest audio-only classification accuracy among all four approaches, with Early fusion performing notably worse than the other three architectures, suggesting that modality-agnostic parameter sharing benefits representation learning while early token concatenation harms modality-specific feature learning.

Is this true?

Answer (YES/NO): NO